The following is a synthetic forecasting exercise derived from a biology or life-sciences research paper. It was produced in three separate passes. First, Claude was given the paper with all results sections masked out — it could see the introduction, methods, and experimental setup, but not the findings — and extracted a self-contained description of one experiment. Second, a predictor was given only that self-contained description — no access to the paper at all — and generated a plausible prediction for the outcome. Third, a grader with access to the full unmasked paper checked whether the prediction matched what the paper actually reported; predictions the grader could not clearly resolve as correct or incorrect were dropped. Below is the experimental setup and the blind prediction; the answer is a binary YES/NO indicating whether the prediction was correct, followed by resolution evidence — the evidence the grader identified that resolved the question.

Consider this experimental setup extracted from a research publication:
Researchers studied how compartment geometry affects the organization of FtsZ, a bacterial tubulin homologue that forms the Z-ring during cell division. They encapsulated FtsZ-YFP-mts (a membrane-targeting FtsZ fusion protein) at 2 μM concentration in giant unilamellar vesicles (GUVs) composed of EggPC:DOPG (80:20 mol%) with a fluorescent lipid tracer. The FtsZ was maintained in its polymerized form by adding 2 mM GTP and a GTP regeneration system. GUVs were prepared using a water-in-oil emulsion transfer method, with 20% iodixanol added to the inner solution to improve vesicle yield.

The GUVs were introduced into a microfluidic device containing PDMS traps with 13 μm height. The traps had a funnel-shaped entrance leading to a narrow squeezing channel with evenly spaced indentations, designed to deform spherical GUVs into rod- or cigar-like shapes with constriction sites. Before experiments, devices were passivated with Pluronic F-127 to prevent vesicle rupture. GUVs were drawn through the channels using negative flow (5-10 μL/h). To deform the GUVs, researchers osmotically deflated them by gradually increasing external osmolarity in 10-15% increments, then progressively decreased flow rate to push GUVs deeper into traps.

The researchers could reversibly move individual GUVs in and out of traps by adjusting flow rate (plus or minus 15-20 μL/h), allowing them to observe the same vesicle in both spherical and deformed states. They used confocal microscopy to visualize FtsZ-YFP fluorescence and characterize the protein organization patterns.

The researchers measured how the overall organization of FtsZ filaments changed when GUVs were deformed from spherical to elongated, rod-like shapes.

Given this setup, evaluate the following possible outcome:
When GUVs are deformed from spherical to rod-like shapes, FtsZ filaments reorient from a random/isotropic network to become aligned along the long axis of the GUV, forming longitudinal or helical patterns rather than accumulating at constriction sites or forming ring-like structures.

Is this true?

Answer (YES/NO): NO